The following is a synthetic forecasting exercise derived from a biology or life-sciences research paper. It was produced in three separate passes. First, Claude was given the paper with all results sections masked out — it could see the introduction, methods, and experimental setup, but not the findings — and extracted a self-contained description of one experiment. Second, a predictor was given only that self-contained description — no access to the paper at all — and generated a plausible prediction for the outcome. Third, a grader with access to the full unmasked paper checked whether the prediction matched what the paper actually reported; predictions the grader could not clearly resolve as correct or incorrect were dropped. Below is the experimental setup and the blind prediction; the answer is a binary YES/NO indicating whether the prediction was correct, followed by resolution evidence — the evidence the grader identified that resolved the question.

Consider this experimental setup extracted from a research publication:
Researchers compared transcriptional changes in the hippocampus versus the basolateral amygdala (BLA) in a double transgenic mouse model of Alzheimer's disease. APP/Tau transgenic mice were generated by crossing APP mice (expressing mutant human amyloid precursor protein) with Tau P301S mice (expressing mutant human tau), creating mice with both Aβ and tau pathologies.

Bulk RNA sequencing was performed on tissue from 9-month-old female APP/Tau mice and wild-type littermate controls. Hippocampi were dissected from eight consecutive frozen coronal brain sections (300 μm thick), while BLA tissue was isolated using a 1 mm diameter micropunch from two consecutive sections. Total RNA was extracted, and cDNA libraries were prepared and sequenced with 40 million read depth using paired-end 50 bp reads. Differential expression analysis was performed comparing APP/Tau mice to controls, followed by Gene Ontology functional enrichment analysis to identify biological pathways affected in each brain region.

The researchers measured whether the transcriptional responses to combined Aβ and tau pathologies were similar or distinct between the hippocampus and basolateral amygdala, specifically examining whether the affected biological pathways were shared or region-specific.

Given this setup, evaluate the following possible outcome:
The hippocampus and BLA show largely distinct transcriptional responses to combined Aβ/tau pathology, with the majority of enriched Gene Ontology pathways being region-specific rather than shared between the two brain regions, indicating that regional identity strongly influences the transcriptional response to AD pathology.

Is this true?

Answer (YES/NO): NO